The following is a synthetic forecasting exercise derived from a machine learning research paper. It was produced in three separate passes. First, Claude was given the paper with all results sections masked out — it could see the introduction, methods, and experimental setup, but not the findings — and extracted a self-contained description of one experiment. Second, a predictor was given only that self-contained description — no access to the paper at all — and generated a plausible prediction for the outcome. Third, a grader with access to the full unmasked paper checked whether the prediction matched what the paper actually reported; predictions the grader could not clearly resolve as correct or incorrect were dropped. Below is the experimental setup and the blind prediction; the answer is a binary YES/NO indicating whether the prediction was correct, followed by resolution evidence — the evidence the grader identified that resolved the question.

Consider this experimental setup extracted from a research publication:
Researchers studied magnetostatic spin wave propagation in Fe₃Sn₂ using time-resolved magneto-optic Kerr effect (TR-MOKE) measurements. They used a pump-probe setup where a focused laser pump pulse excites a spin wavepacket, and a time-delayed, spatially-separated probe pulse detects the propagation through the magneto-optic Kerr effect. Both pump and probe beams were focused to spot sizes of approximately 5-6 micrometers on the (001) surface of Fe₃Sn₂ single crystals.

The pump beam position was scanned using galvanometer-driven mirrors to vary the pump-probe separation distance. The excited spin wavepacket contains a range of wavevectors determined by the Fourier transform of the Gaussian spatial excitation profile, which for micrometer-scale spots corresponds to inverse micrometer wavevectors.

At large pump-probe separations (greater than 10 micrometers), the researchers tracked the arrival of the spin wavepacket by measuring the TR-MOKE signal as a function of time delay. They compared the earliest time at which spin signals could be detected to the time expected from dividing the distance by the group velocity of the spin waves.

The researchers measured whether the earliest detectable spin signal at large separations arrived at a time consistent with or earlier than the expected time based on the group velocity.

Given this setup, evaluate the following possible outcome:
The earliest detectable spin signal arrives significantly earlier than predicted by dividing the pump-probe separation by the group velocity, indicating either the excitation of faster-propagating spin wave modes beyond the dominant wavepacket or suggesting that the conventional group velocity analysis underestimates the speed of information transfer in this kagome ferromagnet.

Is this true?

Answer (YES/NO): YES